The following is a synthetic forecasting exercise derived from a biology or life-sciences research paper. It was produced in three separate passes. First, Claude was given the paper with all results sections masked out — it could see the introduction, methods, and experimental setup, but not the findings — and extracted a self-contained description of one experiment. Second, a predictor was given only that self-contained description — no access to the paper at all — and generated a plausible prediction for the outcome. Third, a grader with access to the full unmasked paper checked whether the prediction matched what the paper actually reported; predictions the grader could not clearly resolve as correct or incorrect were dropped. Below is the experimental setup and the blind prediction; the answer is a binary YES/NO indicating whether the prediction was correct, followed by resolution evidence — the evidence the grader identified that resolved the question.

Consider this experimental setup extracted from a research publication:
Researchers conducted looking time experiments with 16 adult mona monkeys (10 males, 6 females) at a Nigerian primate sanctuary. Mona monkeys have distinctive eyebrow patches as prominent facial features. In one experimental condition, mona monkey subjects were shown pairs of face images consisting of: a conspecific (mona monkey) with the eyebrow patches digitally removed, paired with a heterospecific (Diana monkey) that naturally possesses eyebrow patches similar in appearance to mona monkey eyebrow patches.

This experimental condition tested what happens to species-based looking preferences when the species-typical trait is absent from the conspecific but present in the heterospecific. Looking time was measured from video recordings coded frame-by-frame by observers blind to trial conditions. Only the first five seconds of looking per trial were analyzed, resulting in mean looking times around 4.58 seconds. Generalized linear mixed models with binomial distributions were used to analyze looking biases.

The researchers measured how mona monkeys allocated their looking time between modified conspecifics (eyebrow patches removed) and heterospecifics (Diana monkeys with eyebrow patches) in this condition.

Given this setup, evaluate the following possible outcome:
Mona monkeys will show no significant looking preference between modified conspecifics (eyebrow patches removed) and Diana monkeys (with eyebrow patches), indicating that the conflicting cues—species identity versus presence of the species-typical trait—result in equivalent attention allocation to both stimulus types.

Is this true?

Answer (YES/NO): NO